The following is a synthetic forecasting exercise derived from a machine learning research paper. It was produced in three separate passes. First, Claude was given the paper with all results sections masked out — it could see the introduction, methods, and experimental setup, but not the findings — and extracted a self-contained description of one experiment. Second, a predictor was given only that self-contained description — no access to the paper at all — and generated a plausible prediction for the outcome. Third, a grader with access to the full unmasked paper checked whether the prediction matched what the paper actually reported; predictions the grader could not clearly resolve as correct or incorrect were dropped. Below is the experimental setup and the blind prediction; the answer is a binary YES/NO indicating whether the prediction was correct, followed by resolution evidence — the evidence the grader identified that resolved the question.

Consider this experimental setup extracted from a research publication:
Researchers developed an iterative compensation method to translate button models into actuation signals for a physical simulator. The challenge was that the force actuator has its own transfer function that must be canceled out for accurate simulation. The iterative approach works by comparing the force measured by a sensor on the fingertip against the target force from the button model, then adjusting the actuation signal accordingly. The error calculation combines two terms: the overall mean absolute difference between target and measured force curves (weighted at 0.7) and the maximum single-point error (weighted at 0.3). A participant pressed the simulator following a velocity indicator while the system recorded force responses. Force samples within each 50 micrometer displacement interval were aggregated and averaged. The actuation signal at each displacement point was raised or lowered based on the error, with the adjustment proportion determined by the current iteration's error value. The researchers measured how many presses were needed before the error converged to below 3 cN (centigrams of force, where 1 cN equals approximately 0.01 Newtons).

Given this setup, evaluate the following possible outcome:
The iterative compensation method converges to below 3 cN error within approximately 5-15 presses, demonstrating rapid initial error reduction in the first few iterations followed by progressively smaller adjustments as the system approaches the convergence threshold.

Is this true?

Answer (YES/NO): YES